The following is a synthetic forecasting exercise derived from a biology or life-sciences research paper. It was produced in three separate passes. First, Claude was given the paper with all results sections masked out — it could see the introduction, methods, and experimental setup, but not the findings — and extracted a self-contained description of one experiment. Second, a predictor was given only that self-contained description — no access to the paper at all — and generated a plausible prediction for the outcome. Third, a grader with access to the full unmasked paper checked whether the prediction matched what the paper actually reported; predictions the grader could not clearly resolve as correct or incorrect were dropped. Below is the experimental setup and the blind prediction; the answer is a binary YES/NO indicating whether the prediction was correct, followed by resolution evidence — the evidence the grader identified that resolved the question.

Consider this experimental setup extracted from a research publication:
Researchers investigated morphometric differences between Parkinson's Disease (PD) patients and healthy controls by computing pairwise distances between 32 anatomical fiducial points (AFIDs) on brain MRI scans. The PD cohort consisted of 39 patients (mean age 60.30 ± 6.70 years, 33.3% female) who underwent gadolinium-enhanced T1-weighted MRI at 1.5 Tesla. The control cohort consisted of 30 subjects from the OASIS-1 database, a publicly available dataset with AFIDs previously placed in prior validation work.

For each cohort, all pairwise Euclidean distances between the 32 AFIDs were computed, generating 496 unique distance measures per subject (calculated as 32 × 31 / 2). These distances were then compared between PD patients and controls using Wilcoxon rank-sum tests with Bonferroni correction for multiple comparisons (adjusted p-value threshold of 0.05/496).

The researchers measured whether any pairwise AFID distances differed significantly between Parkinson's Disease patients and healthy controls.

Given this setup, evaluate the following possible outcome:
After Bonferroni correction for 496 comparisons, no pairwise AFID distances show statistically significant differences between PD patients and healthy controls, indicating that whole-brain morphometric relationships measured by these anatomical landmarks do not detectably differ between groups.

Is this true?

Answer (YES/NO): NO